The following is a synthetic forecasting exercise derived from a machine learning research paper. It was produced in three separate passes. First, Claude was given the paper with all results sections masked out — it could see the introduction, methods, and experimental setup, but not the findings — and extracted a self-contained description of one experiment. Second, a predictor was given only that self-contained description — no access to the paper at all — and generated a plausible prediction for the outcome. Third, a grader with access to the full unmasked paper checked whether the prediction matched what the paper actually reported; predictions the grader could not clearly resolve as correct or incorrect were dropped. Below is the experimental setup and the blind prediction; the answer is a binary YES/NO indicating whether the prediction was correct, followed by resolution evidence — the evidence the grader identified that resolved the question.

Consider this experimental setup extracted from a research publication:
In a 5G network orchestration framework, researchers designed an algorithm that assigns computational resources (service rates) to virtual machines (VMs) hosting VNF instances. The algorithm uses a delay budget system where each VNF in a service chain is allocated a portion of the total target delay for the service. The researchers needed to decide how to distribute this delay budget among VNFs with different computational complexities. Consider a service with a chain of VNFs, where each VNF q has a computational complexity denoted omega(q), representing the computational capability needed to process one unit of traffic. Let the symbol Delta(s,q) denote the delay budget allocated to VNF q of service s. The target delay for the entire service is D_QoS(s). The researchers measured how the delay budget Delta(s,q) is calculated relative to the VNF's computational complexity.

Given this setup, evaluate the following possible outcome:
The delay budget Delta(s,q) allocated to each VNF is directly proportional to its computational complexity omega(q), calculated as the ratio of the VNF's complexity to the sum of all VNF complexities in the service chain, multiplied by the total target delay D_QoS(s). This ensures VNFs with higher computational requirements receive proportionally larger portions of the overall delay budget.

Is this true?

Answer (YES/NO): NO